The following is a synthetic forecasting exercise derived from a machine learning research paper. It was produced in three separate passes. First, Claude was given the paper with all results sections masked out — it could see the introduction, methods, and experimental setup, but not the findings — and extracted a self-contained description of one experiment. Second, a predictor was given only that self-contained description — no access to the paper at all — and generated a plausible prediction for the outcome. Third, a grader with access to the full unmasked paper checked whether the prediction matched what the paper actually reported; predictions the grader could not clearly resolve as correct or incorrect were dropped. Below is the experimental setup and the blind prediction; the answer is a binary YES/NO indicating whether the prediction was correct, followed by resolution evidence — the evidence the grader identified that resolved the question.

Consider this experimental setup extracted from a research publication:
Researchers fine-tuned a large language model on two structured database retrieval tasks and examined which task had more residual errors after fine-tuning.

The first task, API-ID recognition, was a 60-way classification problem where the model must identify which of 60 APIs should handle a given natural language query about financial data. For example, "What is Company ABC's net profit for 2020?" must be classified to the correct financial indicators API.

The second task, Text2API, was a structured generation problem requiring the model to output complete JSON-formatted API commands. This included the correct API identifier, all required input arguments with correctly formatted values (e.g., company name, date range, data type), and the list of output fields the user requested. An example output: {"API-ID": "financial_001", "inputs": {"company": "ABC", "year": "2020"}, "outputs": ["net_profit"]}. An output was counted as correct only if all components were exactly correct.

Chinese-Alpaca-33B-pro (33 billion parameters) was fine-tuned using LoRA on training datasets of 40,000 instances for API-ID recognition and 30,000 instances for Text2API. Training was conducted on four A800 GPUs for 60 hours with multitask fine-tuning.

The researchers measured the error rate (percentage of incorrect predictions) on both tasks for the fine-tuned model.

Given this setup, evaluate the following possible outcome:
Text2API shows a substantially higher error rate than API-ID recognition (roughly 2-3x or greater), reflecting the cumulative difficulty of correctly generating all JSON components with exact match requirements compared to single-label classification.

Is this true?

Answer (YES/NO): YES